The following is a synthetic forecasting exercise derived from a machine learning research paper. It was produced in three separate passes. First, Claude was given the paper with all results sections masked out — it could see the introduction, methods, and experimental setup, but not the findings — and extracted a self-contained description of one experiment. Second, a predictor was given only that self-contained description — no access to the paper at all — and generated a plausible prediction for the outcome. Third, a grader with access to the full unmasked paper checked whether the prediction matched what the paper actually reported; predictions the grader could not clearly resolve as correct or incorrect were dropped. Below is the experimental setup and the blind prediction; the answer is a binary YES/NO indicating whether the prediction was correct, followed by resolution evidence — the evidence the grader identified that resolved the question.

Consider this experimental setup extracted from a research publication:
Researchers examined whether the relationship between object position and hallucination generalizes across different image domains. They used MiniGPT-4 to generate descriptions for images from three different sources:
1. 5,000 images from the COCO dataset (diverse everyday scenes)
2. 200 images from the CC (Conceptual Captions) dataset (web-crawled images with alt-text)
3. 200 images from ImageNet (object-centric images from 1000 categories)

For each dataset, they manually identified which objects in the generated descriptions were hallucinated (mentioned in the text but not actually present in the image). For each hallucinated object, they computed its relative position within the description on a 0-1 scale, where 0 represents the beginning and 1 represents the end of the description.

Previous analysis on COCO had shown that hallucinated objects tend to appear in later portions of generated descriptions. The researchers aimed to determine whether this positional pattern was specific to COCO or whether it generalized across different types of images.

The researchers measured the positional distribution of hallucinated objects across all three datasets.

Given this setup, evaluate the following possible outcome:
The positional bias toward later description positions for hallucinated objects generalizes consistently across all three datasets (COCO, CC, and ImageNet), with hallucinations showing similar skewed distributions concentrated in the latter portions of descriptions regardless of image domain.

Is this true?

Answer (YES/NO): YES